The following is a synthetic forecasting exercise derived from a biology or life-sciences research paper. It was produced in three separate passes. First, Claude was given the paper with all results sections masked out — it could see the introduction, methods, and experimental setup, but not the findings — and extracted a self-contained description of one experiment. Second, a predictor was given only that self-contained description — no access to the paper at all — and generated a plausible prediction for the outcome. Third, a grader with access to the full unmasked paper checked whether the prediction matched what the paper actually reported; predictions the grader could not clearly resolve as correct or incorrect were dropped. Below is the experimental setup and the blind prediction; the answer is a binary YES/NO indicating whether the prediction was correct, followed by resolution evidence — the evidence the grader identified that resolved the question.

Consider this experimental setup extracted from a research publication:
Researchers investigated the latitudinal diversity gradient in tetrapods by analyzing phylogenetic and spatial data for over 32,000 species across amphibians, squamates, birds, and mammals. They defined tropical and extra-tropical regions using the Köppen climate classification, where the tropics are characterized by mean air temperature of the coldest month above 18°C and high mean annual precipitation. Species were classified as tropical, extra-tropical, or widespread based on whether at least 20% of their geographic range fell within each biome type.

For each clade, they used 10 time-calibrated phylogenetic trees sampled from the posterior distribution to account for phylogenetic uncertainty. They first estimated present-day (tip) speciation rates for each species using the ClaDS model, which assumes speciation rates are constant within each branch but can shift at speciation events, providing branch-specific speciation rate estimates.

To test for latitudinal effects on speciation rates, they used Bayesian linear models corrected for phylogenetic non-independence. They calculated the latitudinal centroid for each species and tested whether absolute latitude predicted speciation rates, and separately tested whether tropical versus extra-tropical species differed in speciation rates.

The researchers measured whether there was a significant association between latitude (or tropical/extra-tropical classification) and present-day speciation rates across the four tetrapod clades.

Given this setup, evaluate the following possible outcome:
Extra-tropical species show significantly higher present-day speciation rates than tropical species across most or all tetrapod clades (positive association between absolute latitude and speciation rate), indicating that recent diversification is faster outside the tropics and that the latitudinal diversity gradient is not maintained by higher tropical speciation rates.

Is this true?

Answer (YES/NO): NO